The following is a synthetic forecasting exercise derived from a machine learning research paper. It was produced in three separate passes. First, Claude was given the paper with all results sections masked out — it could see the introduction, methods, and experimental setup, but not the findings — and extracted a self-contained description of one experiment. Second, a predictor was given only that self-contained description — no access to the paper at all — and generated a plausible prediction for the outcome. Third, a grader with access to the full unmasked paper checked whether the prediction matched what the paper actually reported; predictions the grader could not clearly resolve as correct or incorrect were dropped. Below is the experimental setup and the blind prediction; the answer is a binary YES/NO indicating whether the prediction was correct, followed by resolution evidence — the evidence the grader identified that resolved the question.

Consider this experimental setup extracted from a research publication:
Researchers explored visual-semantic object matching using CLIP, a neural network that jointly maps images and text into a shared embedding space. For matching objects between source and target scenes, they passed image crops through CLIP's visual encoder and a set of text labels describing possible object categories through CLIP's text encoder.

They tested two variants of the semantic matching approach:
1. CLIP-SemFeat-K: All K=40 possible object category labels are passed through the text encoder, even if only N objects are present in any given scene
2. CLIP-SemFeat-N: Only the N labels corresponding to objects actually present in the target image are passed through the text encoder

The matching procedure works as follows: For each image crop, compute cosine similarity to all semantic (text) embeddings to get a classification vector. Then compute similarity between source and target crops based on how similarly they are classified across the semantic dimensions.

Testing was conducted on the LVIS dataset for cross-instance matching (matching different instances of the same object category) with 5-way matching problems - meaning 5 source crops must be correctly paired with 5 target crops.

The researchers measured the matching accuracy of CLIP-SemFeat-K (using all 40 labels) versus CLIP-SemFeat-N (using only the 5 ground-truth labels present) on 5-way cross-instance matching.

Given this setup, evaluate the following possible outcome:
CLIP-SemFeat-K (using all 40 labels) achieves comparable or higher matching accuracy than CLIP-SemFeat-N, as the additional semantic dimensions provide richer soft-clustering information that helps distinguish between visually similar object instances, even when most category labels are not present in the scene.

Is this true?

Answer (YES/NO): NO